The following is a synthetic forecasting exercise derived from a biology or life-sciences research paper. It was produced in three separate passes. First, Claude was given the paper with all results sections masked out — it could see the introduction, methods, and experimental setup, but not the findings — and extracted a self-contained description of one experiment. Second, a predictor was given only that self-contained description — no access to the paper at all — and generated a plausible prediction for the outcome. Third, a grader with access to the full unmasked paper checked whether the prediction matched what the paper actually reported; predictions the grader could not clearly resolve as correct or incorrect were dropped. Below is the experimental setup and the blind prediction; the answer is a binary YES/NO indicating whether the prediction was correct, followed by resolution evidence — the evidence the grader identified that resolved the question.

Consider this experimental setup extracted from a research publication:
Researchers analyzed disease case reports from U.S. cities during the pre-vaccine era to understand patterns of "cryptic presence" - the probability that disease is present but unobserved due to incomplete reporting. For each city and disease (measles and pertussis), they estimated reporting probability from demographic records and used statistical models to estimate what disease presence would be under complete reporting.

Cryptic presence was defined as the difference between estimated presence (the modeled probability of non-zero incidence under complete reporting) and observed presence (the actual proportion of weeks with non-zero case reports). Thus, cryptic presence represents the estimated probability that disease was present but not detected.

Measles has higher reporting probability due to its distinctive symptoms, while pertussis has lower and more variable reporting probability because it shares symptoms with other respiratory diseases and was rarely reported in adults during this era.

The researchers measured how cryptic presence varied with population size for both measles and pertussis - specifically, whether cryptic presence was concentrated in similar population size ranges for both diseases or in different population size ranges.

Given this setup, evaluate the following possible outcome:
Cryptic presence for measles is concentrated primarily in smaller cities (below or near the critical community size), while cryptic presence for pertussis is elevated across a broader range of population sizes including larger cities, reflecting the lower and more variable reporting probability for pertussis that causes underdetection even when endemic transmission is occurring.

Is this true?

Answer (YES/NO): NO